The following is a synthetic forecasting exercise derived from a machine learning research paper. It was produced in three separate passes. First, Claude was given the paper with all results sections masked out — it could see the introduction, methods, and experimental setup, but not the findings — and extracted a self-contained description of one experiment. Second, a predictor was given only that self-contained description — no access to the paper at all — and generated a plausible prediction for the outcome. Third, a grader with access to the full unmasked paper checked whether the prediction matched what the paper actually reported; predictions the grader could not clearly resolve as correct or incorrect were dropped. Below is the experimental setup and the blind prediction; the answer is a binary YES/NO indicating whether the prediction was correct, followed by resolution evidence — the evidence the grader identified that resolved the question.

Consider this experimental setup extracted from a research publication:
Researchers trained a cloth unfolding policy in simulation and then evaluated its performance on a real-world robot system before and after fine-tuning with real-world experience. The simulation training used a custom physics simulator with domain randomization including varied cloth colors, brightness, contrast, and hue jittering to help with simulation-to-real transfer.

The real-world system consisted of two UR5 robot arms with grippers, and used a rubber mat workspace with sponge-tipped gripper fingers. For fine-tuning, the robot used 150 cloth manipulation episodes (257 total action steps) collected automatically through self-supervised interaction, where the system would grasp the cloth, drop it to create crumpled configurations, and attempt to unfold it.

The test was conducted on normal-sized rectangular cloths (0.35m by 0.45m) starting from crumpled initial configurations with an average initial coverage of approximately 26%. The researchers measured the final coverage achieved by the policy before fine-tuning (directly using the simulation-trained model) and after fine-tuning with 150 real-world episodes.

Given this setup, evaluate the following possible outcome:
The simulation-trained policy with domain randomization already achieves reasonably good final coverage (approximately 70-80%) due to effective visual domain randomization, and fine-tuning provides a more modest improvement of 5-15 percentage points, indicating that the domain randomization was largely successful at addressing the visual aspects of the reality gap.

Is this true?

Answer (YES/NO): YES